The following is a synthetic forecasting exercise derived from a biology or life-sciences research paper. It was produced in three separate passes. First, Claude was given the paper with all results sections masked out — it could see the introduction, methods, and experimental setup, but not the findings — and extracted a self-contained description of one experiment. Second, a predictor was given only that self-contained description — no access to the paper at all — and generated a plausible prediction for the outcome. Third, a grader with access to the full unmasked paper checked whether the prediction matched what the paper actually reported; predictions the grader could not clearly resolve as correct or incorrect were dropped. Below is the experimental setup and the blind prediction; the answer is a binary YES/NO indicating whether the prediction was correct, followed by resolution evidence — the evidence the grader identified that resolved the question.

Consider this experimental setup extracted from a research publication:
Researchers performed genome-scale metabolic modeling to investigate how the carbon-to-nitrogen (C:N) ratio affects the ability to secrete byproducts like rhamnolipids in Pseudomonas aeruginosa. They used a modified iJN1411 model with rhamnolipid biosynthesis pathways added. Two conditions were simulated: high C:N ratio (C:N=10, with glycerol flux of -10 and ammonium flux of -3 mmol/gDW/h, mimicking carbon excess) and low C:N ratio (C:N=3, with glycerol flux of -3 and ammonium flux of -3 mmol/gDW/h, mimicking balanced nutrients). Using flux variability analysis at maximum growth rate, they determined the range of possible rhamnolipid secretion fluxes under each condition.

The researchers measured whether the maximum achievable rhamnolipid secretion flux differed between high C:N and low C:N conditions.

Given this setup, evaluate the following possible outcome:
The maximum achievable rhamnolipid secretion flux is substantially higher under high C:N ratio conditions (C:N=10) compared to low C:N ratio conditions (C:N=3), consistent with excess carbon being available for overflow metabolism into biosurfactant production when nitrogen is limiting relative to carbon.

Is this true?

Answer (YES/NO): YES